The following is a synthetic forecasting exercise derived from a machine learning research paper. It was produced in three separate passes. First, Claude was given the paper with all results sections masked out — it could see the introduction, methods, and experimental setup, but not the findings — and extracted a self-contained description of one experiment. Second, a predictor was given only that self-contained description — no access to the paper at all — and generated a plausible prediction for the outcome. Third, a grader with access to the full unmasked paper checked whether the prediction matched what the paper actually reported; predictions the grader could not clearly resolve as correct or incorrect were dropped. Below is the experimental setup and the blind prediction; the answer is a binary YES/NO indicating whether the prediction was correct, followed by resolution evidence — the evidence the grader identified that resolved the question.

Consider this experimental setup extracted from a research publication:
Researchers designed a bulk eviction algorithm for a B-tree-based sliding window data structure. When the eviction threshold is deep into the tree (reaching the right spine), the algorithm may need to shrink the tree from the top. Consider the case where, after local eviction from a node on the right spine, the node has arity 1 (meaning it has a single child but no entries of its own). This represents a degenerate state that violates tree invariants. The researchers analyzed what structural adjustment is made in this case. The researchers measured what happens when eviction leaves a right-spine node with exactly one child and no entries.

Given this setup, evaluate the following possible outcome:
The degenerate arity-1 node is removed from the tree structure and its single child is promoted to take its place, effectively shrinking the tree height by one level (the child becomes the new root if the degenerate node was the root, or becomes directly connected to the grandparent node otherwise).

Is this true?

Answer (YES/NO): NO